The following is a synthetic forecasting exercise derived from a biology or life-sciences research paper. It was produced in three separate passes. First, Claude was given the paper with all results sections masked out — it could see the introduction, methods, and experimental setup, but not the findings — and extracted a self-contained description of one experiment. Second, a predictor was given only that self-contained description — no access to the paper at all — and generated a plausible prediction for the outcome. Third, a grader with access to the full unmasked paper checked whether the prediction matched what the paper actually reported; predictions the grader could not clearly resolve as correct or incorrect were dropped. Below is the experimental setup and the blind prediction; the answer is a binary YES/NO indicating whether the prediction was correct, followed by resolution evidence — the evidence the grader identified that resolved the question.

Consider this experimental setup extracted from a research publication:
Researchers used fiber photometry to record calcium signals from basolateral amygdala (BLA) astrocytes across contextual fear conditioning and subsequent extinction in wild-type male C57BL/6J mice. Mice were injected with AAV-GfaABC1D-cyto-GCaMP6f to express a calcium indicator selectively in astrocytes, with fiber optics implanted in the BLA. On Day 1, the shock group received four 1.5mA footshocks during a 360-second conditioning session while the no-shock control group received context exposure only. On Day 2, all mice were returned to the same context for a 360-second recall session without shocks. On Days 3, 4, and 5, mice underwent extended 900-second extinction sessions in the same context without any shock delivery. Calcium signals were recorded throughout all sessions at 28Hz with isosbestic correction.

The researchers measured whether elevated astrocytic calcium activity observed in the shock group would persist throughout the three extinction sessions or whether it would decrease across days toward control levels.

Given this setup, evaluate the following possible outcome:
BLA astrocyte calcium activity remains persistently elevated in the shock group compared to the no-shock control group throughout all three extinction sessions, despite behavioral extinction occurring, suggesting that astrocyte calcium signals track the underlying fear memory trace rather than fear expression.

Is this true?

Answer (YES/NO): YES